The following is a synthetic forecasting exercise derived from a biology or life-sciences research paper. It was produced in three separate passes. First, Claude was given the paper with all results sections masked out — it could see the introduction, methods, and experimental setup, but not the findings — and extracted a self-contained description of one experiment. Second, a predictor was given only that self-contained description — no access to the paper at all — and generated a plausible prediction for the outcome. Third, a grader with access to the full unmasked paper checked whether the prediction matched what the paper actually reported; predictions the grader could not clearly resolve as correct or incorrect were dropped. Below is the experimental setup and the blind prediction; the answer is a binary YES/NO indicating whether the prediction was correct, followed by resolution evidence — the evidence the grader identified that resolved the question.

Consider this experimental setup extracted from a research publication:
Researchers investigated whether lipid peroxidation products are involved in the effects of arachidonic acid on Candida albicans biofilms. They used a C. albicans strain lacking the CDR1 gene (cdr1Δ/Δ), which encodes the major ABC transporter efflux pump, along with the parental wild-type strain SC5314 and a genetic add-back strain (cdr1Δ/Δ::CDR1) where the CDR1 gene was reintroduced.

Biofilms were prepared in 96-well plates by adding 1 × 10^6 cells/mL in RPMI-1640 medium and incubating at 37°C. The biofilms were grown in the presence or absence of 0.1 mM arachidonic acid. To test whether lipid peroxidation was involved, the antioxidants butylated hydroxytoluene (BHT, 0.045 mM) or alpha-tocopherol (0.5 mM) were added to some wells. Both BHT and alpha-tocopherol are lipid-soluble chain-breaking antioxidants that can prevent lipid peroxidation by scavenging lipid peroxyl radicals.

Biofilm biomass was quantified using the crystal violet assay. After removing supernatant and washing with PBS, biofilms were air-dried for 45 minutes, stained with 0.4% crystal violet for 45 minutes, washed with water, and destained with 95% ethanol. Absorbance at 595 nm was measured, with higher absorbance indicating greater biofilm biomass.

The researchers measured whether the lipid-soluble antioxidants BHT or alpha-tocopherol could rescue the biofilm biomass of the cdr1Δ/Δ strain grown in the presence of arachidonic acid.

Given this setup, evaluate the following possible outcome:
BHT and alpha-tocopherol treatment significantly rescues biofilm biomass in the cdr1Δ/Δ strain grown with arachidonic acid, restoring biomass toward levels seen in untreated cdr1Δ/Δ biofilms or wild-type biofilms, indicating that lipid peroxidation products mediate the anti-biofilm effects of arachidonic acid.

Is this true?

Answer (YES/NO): YES